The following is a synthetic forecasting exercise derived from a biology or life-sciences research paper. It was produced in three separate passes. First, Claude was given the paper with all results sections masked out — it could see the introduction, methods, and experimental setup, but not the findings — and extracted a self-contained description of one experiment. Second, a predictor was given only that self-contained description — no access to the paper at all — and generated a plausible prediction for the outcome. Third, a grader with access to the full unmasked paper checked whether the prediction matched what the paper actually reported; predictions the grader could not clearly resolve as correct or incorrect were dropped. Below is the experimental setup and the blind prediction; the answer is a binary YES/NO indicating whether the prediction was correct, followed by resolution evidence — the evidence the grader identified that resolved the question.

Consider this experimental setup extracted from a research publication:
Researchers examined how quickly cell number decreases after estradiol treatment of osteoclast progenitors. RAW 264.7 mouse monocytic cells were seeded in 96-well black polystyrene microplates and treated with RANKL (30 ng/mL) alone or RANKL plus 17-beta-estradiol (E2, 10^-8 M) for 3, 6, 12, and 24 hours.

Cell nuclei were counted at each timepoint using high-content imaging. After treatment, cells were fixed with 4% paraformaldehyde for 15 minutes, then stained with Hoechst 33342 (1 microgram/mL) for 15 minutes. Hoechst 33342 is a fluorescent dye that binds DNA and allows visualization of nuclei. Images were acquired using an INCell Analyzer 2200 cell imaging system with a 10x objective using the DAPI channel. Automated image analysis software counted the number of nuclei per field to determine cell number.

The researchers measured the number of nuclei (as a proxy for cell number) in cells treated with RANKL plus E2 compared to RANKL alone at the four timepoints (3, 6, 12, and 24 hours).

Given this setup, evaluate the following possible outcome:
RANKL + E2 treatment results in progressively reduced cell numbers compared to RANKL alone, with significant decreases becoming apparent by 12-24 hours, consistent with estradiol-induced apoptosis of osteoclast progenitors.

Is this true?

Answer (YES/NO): NO